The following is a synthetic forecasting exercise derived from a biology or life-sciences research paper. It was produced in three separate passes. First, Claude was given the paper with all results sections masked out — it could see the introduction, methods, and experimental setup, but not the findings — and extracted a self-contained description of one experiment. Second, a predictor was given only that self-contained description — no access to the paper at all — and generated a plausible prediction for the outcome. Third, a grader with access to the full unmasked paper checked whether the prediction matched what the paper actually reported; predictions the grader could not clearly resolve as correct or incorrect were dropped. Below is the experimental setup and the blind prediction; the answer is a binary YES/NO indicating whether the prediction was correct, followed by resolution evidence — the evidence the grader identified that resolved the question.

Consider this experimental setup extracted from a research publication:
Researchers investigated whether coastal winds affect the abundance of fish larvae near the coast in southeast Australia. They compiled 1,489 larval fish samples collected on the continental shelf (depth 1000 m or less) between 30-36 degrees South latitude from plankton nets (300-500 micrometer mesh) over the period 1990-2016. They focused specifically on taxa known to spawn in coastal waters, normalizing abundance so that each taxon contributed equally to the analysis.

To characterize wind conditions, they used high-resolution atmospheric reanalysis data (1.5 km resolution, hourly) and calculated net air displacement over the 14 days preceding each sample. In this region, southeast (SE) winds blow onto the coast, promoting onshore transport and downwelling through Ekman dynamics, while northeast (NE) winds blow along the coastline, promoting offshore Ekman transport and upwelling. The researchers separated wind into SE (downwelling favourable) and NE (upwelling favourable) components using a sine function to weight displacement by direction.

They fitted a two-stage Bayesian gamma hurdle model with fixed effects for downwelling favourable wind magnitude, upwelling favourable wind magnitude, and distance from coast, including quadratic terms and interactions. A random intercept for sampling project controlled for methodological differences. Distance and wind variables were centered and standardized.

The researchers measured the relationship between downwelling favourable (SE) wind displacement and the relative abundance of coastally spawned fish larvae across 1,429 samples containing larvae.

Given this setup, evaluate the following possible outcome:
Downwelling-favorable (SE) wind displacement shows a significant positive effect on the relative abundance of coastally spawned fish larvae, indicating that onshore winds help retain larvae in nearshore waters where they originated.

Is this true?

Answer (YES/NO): YES